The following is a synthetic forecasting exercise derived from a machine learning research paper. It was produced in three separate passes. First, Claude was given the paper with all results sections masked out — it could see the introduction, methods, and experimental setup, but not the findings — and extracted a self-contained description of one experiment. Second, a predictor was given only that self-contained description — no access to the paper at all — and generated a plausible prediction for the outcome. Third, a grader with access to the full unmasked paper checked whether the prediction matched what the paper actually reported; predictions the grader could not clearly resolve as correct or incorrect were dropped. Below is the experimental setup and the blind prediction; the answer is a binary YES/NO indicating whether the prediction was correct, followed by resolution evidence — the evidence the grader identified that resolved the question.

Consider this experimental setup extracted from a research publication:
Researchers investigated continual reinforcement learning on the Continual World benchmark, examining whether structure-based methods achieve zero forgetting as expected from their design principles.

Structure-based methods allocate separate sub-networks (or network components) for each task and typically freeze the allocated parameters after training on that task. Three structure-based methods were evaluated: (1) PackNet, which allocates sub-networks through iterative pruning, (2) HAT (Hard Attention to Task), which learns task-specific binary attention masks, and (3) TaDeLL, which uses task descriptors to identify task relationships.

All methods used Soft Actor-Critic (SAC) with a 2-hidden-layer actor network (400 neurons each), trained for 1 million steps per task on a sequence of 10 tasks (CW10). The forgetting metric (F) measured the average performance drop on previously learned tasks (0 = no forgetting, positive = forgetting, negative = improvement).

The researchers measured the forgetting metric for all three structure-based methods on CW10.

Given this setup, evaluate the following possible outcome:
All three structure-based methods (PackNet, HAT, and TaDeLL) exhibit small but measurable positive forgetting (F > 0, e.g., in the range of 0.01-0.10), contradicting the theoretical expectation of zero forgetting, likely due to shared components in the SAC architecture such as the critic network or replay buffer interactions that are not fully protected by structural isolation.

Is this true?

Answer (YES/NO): NO